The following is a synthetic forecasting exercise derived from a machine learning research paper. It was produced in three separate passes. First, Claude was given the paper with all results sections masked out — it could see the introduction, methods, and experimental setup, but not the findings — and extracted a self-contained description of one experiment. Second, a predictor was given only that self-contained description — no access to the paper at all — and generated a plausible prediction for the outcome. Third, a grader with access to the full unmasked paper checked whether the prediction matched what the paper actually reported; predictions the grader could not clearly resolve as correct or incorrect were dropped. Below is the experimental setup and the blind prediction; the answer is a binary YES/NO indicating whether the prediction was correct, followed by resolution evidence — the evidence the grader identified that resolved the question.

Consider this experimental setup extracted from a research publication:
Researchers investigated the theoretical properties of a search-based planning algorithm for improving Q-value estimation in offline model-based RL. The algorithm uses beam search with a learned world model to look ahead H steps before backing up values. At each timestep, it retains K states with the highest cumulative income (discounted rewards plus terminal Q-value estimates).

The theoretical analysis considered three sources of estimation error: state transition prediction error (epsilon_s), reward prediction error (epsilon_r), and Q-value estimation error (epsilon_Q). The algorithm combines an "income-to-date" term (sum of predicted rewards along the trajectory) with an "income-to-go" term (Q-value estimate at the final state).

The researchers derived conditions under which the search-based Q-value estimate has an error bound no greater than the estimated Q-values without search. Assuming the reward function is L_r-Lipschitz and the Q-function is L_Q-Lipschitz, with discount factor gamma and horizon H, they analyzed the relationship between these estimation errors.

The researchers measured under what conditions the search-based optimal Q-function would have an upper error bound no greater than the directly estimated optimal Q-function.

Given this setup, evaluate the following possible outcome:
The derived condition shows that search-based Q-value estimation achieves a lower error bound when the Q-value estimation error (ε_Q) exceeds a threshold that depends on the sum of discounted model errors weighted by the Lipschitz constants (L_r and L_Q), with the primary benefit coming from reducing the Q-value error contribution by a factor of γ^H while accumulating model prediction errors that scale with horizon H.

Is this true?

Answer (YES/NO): YES